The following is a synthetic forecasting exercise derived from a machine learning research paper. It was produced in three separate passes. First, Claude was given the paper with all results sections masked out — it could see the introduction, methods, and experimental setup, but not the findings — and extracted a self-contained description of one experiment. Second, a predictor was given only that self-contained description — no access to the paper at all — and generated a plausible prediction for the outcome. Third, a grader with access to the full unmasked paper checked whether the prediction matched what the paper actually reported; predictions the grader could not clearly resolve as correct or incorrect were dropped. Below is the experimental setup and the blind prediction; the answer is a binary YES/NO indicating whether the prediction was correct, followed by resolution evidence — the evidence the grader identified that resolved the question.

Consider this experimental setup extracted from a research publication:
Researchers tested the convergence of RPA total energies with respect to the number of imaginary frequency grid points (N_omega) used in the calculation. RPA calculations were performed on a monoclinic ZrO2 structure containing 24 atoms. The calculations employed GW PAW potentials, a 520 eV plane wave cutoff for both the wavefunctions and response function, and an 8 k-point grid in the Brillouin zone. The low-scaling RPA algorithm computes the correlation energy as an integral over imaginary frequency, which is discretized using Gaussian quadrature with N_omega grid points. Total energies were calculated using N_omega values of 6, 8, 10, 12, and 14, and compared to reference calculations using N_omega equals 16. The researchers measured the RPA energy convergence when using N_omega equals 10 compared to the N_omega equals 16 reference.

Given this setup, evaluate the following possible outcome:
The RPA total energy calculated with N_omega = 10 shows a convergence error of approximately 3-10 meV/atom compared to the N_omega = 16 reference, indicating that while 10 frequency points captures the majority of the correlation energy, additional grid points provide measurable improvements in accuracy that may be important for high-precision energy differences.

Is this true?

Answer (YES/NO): NO